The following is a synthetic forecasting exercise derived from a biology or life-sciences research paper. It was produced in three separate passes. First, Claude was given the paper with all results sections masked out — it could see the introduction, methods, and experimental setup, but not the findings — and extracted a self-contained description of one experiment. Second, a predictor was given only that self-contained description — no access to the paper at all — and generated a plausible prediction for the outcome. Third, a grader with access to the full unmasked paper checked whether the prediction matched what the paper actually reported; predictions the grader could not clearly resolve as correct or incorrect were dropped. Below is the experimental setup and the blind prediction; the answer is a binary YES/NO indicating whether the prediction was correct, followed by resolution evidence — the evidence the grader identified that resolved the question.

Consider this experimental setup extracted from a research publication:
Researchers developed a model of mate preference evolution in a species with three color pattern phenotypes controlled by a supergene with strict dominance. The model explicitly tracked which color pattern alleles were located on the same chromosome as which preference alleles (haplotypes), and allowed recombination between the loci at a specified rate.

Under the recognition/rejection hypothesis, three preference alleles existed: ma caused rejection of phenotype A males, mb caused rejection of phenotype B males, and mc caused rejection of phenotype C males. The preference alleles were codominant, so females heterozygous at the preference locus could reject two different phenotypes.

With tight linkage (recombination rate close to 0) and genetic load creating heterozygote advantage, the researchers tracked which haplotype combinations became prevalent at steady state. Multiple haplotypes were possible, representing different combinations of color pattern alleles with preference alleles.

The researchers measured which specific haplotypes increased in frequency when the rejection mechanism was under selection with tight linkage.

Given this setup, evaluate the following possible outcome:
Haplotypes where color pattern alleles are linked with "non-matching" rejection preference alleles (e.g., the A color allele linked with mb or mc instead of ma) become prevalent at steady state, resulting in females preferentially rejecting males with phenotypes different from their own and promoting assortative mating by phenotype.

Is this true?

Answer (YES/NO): NO